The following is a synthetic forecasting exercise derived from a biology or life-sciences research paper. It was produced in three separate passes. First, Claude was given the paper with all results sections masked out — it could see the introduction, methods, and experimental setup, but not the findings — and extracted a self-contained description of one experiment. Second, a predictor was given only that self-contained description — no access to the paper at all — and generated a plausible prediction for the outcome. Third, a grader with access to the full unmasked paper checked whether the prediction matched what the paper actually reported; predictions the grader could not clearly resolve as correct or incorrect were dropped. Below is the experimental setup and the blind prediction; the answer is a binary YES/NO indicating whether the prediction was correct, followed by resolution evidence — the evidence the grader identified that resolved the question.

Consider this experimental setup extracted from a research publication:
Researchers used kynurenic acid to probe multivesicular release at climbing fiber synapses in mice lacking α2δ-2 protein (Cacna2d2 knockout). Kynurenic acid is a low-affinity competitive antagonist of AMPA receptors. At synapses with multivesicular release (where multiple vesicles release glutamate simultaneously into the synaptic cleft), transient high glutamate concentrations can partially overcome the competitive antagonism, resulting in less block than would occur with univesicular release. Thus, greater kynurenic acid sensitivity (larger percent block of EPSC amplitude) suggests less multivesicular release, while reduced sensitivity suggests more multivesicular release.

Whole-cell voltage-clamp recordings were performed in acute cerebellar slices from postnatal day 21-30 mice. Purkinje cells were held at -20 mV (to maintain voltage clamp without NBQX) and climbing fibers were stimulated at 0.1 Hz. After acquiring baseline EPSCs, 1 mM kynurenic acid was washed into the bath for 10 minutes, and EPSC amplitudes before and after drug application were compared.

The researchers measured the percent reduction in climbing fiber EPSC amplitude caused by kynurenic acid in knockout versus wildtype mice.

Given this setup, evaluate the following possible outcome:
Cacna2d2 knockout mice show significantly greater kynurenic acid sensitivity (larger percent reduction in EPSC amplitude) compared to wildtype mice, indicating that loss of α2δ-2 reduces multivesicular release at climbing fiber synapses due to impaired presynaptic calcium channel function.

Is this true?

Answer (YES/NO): NO